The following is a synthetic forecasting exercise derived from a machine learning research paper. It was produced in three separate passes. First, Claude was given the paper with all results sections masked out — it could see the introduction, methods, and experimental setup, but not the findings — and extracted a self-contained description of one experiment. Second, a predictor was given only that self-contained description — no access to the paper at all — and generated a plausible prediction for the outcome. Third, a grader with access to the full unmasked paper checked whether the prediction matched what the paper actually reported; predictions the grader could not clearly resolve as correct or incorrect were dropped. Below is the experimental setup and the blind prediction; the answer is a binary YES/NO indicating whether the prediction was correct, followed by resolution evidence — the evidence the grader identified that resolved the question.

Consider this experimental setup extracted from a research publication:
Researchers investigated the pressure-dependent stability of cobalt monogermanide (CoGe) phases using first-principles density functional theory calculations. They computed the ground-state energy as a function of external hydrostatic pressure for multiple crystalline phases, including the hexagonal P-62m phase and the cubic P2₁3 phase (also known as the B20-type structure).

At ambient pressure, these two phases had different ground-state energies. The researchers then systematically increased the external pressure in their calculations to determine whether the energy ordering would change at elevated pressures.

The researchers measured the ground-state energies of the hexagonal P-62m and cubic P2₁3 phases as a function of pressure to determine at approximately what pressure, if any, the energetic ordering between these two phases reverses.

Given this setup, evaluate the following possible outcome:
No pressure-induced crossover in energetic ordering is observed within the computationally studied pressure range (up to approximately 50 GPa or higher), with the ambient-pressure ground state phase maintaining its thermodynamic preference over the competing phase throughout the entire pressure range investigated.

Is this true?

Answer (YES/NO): NO